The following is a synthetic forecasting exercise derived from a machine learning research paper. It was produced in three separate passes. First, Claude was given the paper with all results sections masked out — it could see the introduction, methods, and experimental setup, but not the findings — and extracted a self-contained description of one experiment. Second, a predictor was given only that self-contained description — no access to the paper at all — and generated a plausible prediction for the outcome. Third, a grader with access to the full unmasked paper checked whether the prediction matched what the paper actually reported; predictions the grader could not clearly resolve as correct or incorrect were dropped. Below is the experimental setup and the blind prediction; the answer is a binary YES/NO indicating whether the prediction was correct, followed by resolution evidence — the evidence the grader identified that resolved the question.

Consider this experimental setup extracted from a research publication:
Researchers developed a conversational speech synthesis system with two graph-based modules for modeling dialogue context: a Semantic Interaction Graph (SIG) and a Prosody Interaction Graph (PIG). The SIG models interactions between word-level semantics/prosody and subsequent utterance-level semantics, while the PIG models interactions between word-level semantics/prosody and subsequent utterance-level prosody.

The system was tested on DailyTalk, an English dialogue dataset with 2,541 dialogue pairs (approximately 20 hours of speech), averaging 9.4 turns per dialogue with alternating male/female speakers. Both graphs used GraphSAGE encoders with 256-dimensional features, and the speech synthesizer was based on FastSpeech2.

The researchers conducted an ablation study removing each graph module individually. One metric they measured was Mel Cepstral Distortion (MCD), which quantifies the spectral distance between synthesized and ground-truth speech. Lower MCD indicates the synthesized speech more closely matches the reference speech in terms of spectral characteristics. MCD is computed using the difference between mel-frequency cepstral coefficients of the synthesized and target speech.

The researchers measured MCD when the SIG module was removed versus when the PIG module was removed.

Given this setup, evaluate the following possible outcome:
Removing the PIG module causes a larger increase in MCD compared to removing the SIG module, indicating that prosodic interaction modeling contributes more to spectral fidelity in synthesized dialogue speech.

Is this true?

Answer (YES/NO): NO